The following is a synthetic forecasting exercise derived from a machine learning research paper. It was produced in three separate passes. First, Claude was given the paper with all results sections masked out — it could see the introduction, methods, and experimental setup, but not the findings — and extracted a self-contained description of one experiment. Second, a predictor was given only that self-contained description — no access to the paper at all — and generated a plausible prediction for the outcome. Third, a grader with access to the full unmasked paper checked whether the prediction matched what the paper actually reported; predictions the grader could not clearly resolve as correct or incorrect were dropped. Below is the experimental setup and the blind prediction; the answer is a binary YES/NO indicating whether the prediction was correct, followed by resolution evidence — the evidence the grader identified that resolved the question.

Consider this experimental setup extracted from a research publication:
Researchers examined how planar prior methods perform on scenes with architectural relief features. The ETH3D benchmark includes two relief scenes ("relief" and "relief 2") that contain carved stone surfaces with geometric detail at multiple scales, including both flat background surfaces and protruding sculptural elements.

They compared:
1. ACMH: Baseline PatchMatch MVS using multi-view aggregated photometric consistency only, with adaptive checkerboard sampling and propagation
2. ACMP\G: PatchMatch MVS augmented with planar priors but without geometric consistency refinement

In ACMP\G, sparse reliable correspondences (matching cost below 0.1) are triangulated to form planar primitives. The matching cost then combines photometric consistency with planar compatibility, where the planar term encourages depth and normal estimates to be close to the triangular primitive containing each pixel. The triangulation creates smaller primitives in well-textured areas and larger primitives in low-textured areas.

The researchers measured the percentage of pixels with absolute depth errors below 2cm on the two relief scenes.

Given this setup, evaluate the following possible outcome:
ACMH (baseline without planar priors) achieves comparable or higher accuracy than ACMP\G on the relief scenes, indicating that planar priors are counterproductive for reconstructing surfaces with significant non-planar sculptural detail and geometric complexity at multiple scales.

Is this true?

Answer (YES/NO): NO